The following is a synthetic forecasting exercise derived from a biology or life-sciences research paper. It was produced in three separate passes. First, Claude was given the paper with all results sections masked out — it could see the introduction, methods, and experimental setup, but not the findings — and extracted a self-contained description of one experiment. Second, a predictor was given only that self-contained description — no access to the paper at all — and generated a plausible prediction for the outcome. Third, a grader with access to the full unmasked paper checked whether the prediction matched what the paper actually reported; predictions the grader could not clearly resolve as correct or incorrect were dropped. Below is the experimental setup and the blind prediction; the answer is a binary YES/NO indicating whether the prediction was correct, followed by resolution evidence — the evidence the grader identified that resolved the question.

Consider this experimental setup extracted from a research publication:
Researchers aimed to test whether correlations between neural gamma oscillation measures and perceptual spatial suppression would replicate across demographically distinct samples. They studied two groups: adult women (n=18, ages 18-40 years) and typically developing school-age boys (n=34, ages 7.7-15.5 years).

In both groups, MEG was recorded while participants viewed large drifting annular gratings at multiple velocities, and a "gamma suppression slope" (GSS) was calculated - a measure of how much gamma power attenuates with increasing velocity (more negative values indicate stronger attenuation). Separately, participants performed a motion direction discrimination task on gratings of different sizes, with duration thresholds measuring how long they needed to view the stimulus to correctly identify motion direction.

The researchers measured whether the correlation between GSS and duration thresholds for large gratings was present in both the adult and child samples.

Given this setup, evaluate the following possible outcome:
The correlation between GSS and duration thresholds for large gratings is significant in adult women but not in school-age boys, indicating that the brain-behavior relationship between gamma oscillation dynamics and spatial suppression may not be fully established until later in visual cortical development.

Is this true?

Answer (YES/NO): NO